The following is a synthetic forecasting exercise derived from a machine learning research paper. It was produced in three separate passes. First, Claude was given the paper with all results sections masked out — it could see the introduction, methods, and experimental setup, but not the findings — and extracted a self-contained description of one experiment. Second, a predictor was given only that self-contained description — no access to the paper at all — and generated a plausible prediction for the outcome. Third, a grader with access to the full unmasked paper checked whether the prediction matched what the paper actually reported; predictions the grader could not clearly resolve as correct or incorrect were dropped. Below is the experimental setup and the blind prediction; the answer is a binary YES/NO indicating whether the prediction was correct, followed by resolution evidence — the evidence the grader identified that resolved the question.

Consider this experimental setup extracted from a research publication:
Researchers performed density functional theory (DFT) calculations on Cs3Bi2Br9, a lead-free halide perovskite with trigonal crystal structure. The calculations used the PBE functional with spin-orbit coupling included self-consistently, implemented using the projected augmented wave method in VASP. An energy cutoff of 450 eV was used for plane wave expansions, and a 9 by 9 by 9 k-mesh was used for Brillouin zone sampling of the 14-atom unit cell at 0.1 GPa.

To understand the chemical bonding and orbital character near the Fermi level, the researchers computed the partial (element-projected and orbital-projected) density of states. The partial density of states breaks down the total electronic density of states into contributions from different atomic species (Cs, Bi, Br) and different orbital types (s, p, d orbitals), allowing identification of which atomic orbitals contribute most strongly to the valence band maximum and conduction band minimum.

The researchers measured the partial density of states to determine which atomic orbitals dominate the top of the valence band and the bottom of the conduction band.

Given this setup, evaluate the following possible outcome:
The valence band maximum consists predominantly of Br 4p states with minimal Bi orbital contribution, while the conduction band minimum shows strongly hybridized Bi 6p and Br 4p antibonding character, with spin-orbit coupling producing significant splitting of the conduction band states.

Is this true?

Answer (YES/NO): NO